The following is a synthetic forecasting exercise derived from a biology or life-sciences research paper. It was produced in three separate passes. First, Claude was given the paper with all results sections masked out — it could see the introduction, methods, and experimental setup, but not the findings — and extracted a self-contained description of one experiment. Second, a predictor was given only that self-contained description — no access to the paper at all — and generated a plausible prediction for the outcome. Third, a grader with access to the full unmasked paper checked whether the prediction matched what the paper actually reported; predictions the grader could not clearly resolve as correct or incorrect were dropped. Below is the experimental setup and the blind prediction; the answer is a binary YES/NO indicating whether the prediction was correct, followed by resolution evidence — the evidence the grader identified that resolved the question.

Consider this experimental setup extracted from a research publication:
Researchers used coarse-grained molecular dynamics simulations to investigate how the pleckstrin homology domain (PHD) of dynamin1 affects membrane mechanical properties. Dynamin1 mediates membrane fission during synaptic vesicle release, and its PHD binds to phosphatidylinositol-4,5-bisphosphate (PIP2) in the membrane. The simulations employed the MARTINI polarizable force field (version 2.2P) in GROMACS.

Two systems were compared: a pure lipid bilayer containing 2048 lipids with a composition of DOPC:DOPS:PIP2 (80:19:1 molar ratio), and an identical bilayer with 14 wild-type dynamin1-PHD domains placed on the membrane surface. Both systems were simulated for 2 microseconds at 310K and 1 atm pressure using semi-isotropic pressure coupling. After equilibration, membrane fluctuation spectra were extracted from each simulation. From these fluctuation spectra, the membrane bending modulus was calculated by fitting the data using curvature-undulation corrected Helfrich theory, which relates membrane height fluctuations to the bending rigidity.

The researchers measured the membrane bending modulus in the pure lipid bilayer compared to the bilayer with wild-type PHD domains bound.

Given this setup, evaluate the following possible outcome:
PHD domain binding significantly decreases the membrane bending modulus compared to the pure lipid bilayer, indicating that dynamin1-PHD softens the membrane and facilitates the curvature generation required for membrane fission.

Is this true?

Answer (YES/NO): YES